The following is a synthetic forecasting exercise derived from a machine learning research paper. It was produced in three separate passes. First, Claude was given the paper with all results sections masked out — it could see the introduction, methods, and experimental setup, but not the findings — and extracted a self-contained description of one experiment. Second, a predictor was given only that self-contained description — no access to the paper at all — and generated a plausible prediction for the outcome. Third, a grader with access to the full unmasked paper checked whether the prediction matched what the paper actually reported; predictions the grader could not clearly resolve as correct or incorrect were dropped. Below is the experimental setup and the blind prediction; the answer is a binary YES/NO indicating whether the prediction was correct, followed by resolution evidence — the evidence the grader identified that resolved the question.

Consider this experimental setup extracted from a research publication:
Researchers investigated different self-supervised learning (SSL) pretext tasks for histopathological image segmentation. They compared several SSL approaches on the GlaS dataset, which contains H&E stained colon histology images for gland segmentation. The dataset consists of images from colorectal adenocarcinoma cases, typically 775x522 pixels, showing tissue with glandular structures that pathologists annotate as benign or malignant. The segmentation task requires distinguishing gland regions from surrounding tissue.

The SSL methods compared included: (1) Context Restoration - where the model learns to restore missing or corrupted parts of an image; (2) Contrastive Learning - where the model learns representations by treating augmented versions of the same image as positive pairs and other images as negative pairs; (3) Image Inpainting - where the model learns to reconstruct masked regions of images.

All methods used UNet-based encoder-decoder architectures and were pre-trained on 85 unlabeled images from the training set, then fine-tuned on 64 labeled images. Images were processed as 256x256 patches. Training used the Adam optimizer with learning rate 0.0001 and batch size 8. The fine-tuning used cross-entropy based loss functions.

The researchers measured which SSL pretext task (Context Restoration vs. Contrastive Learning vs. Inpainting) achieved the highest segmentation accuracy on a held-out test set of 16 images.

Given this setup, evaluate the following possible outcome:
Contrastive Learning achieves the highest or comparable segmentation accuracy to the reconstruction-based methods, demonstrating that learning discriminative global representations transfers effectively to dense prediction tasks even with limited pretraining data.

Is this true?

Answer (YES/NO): NO